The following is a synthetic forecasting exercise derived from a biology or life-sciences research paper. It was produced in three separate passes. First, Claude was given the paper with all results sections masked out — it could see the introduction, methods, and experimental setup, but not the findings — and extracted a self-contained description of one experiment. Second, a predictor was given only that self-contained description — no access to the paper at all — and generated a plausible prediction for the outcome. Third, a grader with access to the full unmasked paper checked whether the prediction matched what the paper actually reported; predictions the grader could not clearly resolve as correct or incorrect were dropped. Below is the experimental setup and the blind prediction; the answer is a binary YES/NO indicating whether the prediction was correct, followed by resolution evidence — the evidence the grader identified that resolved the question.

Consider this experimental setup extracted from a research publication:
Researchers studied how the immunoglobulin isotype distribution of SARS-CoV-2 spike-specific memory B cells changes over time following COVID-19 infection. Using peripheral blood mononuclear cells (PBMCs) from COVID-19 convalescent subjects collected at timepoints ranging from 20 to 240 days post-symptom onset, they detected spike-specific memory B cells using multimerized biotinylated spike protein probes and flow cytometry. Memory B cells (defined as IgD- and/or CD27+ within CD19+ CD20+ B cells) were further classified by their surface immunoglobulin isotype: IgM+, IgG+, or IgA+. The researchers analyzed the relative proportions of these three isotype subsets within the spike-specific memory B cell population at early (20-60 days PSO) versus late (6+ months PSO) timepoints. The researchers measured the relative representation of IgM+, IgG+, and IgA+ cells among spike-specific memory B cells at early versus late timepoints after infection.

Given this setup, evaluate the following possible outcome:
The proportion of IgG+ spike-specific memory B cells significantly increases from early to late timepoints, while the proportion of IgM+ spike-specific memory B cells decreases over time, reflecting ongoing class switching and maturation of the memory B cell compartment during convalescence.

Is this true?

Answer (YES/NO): YES